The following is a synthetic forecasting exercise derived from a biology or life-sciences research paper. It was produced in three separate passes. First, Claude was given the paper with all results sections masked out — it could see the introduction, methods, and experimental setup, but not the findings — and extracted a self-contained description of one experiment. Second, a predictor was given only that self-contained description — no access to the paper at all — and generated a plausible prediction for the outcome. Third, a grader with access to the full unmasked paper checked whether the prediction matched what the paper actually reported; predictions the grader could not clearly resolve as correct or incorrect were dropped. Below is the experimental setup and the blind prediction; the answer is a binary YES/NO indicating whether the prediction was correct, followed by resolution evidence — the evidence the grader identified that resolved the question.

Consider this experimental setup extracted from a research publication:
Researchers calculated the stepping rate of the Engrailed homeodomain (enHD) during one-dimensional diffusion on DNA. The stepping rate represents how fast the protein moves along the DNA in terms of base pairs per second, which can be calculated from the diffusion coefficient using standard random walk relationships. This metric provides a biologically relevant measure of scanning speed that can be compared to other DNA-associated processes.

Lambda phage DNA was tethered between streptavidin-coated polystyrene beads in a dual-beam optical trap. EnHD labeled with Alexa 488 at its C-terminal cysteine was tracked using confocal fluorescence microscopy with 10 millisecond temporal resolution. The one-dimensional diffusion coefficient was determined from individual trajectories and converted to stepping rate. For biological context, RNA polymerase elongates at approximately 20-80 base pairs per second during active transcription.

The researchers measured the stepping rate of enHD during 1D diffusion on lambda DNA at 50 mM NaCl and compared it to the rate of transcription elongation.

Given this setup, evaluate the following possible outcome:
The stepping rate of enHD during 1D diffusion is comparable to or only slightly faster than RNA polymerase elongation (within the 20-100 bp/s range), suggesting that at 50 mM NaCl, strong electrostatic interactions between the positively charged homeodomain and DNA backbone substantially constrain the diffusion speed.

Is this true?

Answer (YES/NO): NO